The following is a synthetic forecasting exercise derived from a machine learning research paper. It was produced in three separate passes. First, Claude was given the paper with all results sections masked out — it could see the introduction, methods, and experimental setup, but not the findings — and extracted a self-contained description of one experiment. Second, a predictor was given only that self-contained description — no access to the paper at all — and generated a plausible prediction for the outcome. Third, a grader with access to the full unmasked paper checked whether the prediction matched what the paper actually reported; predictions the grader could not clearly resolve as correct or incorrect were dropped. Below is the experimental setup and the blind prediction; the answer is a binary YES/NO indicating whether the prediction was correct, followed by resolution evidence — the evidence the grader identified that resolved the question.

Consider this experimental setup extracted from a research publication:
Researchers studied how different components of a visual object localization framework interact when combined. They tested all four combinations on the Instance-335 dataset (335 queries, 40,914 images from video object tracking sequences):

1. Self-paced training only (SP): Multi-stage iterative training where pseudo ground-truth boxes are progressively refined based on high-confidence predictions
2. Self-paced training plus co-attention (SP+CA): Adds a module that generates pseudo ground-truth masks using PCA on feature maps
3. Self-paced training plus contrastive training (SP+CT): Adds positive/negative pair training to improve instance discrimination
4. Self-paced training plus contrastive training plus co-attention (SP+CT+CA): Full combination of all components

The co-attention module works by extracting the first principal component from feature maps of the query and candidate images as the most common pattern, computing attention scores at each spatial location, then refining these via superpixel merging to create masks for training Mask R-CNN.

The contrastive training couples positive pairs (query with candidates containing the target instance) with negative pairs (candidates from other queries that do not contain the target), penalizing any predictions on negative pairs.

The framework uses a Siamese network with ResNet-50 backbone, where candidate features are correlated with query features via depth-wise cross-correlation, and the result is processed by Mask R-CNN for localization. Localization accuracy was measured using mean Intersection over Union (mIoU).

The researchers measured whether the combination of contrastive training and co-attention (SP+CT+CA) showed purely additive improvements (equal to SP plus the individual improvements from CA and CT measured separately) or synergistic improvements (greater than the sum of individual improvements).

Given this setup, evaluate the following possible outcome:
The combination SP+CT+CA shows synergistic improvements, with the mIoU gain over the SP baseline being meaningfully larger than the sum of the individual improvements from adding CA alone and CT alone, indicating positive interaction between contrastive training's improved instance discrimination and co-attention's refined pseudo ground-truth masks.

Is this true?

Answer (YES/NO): YES